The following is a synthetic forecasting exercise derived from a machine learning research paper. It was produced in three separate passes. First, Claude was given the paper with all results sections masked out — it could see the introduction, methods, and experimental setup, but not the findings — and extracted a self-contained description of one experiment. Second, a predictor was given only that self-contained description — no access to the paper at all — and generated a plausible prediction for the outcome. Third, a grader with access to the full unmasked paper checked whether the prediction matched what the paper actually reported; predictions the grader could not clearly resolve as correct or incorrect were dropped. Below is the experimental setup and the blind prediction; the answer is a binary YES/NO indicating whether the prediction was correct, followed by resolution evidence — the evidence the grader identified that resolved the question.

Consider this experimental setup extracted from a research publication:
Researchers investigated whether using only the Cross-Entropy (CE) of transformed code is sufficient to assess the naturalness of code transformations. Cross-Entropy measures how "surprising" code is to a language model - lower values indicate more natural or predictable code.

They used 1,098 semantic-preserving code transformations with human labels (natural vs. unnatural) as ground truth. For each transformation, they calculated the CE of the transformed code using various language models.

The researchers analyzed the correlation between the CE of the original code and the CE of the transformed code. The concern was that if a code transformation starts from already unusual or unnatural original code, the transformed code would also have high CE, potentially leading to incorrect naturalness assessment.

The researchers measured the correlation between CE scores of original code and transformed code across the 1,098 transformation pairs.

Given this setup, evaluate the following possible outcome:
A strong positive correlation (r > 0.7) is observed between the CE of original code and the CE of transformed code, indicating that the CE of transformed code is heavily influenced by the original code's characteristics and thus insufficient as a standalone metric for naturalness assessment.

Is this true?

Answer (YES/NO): YES